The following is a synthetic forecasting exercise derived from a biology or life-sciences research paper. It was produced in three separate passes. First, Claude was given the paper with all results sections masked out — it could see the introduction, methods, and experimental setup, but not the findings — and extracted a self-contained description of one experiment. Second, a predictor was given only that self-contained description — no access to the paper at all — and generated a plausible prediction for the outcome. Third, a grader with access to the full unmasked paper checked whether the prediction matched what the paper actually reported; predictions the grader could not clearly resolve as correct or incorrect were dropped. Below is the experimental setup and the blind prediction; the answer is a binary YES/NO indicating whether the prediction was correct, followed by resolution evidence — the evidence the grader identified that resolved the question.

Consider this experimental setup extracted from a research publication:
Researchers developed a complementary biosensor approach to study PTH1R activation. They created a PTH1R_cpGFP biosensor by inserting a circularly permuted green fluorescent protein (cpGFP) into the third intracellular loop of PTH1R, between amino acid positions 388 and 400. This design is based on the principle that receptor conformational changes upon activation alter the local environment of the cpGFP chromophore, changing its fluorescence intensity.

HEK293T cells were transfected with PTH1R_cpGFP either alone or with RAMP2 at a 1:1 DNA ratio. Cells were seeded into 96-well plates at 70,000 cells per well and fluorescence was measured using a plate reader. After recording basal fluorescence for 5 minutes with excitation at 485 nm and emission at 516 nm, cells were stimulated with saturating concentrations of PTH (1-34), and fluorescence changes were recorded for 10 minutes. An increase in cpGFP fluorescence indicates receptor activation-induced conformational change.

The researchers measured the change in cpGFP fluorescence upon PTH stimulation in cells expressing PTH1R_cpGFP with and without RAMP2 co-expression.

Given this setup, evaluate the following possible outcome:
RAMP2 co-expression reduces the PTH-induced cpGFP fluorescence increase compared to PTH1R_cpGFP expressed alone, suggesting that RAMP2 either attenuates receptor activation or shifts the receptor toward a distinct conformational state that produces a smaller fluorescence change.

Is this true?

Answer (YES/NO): YES